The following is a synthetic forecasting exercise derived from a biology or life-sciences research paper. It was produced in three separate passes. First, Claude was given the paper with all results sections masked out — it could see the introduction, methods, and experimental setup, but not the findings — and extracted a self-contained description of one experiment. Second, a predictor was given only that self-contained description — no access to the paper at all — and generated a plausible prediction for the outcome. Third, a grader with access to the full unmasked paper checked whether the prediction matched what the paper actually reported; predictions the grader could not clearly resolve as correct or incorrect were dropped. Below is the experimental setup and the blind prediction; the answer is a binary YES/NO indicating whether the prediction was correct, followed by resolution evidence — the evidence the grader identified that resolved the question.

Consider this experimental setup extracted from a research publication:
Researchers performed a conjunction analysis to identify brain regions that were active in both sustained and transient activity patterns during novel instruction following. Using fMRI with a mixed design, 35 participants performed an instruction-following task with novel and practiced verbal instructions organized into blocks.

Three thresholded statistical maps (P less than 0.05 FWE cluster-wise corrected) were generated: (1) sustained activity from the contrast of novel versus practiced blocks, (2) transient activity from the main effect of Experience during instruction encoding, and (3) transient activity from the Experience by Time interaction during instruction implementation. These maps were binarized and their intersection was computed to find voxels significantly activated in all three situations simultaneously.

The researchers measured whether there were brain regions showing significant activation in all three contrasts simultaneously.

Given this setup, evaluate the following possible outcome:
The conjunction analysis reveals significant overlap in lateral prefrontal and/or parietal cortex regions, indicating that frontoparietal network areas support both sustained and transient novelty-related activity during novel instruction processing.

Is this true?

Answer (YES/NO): NO